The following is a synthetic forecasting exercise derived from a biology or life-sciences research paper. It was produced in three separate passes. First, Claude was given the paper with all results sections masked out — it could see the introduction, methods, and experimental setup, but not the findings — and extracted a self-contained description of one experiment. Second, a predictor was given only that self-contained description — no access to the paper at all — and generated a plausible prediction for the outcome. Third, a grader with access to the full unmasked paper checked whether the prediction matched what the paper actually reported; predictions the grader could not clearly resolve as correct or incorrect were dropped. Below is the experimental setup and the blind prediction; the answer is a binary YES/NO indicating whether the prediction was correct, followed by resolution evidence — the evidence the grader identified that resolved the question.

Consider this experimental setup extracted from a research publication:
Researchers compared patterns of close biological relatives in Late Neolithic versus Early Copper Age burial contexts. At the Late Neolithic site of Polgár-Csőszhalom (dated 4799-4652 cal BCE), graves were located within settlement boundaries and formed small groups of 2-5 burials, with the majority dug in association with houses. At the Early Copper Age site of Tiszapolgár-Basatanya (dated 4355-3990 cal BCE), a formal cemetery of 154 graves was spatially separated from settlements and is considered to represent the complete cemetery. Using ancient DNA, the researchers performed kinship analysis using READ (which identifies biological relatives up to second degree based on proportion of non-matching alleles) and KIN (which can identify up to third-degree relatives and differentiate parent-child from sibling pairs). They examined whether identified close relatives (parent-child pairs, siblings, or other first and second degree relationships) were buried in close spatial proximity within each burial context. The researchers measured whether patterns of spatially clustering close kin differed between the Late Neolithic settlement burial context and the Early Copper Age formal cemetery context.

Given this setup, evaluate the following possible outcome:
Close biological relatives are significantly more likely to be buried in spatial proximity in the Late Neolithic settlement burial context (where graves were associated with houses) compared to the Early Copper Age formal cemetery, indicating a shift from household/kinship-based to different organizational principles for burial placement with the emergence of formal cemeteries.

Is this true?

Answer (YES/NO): NO